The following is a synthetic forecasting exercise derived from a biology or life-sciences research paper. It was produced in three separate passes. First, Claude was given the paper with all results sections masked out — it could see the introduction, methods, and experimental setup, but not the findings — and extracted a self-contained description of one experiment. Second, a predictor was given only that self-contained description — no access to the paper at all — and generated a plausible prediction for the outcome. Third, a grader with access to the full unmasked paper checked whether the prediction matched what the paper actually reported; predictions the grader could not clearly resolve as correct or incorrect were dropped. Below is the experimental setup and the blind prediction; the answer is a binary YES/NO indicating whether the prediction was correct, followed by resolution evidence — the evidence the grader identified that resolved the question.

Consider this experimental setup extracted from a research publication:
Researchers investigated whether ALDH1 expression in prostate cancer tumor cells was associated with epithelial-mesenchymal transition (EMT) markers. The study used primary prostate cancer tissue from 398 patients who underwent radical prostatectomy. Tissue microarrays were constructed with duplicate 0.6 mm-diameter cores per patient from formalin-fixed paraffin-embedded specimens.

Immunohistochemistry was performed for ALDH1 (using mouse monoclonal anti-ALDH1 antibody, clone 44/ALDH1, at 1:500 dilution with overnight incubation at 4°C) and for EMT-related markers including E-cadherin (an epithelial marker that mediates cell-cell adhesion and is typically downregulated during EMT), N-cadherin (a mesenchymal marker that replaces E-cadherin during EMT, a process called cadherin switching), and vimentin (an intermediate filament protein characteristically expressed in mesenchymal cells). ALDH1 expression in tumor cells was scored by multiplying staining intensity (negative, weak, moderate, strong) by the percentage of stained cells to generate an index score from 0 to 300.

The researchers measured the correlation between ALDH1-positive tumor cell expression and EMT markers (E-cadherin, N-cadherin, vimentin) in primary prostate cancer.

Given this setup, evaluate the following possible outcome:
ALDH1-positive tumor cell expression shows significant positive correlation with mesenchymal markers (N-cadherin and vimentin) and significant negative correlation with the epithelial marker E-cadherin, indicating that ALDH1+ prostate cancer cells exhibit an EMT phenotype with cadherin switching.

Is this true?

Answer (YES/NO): NO